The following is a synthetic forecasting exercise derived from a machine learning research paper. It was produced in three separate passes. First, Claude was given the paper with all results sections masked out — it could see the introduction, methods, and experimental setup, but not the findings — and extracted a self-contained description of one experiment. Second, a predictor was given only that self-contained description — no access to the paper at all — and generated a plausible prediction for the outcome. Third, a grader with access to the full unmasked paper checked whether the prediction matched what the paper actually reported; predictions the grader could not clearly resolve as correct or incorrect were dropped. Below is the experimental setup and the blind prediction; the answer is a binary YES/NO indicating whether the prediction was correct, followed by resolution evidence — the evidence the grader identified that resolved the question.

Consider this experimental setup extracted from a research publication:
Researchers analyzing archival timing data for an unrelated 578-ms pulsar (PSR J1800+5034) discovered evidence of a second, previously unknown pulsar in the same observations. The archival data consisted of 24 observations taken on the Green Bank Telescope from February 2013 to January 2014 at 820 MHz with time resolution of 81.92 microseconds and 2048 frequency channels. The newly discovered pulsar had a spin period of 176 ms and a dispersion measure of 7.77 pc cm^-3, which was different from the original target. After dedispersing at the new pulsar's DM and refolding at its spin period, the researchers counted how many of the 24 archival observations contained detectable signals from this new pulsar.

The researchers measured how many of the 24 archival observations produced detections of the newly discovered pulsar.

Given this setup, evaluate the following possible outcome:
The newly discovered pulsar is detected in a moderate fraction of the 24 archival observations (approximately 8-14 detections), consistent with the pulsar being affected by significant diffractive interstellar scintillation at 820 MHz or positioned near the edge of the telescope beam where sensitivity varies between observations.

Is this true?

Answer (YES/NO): YES